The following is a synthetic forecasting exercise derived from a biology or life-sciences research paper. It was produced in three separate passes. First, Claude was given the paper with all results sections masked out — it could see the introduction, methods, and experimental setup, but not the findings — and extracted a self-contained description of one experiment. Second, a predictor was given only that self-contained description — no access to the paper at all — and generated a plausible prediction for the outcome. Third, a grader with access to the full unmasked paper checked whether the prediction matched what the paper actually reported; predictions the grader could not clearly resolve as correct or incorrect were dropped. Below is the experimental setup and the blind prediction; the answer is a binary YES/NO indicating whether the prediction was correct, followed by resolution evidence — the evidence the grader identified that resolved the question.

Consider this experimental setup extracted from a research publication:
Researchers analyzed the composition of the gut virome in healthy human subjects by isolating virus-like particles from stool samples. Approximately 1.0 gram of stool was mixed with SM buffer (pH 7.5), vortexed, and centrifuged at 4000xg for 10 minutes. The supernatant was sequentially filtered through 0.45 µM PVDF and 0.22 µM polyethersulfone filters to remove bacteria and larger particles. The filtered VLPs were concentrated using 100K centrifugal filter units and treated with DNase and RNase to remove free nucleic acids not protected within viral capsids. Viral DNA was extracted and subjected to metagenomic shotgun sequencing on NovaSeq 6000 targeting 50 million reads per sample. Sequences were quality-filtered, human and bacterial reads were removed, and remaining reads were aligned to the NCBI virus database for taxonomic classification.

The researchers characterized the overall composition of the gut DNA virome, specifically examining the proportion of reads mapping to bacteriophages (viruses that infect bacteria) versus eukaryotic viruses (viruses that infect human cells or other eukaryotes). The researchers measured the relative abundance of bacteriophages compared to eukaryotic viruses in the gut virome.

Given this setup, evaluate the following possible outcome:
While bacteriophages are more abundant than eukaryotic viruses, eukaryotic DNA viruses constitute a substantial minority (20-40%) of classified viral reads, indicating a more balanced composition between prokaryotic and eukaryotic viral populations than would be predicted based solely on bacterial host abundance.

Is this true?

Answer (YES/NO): NO